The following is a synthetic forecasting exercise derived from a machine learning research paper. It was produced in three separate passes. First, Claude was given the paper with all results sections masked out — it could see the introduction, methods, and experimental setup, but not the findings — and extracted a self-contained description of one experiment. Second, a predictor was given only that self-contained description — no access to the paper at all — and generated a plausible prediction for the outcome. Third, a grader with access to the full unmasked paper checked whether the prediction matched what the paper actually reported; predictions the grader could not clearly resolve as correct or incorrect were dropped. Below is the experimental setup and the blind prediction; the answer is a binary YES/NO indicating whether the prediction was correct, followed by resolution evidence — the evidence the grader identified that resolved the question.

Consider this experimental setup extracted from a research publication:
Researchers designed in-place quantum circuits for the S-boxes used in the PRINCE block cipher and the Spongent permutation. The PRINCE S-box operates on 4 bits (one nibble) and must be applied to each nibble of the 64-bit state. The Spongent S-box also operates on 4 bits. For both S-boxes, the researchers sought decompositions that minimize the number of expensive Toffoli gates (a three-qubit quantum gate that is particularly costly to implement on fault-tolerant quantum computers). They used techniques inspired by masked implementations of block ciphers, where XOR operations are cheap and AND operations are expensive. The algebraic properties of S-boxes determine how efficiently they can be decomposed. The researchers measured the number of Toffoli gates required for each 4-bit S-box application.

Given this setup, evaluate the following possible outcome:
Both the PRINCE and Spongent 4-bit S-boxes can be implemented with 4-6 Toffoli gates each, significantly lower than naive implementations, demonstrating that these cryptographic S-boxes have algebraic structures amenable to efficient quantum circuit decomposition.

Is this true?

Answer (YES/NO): YES